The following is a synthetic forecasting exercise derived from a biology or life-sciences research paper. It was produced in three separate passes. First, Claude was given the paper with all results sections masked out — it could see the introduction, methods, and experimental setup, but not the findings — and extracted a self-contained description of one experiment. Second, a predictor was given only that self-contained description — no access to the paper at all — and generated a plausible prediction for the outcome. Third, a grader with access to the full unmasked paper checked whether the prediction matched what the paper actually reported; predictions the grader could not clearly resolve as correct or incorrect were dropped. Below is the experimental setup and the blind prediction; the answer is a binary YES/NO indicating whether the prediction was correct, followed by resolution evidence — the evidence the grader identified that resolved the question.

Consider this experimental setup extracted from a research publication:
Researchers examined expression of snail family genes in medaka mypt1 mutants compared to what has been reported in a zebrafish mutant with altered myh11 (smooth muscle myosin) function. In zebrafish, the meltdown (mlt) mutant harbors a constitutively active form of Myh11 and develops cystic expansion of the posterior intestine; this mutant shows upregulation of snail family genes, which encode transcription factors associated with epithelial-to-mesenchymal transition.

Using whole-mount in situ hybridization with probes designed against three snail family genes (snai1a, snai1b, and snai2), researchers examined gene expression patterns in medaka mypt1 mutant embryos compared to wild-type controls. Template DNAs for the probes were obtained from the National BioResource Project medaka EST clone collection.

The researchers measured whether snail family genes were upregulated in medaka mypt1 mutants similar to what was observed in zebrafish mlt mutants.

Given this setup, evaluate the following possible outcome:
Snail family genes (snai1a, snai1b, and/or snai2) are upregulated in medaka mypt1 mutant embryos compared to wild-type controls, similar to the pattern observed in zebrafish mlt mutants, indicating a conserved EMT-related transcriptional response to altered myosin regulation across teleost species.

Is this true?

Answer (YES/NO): NO